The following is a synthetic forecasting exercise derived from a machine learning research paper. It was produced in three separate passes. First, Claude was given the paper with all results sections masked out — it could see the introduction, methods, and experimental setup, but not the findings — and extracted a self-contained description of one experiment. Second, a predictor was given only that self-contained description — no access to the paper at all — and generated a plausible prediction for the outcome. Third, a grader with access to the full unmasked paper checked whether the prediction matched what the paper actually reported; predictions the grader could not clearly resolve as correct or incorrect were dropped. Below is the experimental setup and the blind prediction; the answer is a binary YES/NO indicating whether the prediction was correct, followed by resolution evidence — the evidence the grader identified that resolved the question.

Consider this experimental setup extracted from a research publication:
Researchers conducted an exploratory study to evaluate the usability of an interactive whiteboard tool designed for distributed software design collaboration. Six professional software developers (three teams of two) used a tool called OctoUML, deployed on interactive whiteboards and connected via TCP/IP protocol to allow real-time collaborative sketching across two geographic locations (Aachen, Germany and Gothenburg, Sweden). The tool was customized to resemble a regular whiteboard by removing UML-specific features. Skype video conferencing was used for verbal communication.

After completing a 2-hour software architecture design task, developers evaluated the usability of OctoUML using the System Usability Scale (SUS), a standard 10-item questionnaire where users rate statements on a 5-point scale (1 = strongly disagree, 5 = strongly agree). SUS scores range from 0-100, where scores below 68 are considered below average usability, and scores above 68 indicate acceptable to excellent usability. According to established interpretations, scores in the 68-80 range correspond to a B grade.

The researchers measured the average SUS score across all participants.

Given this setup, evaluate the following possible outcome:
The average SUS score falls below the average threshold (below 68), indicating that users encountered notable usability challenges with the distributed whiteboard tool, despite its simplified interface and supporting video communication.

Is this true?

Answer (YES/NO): NO